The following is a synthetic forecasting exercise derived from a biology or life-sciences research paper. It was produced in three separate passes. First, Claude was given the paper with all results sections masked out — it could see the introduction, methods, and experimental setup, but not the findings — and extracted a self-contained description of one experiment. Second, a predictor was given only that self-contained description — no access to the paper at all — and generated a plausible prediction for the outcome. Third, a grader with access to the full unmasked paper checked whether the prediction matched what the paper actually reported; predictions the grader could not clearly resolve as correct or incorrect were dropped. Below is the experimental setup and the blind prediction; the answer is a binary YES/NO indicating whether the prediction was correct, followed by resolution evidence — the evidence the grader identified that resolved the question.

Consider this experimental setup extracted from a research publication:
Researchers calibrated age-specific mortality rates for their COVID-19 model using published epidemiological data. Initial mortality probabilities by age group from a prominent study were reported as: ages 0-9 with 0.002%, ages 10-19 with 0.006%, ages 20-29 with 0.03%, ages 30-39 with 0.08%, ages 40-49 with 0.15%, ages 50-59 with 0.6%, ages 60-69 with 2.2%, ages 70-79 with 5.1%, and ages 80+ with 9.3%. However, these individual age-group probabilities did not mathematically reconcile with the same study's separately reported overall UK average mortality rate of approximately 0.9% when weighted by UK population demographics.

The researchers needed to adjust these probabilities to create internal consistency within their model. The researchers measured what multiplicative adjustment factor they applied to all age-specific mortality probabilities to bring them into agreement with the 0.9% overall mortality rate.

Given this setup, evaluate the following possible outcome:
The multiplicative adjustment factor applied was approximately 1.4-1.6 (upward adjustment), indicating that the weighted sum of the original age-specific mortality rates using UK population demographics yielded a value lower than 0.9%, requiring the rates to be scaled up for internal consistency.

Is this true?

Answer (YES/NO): NO